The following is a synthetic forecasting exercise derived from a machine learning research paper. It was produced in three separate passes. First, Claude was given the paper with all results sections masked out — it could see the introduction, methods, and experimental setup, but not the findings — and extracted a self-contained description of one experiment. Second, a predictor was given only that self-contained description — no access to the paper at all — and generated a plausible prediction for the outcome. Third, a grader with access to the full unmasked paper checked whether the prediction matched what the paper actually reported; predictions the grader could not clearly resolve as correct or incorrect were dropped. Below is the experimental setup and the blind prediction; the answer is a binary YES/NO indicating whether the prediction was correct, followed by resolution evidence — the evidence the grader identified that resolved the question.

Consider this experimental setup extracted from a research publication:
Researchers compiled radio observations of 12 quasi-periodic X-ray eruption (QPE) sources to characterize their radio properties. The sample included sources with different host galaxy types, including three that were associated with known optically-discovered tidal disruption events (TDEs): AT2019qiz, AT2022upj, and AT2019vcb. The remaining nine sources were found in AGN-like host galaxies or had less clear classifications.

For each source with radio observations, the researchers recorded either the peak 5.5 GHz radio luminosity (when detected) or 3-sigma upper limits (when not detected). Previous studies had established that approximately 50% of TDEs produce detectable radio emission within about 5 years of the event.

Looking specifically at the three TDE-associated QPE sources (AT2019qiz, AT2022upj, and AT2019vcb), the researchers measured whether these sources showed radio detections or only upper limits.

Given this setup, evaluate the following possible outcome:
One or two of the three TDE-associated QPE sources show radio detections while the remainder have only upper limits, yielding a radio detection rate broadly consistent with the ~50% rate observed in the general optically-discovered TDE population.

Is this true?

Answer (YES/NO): YES